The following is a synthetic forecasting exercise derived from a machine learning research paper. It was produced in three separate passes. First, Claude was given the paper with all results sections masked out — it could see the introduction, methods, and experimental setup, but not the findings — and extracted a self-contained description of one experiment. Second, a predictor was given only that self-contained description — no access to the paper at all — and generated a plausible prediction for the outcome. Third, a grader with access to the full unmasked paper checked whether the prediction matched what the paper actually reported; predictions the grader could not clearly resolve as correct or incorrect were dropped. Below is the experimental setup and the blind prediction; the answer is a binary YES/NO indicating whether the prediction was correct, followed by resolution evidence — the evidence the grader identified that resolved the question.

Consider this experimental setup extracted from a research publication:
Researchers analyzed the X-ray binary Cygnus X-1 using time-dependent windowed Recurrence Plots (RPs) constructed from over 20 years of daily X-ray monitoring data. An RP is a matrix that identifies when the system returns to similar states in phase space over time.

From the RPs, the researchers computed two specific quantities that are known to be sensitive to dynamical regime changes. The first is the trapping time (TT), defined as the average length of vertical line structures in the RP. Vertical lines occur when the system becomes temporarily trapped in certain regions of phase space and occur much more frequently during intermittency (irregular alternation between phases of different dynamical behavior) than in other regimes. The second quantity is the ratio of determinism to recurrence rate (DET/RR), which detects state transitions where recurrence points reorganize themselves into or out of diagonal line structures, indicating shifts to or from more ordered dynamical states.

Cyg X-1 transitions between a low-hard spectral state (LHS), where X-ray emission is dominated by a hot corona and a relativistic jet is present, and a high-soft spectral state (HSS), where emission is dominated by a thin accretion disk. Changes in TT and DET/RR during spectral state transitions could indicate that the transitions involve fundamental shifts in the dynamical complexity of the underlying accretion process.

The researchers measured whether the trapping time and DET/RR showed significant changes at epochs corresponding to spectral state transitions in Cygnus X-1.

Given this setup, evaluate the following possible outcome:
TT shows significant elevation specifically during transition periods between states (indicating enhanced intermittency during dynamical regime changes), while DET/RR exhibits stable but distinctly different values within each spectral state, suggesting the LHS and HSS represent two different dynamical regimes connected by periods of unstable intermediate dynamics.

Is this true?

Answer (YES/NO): NO